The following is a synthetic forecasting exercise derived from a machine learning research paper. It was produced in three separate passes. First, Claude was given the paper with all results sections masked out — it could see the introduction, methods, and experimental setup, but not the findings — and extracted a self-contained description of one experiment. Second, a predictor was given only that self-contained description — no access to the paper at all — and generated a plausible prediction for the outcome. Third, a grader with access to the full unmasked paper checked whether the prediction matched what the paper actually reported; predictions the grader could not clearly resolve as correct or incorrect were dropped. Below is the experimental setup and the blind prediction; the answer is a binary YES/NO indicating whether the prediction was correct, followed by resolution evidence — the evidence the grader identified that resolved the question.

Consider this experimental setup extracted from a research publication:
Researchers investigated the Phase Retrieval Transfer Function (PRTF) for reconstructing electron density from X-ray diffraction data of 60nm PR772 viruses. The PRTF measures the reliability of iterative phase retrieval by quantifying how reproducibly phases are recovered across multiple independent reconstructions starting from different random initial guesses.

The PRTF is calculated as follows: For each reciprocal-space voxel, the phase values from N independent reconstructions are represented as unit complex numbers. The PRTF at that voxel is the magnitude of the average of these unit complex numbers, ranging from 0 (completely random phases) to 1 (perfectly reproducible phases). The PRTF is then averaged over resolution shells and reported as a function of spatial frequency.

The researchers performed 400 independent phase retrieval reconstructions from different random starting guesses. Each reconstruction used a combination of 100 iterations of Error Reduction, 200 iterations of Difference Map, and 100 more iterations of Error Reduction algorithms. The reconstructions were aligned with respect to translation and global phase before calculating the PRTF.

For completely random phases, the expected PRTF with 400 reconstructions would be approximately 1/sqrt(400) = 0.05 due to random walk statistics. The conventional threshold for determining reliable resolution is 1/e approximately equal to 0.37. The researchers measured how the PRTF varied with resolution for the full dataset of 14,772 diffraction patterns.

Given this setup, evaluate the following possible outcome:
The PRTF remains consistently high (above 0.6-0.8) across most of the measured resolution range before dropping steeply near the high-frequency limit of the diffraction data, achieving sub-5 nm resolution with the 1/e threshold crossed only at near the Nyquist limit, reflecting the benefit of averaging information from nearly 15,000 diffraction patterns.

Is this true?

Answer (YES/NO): NO